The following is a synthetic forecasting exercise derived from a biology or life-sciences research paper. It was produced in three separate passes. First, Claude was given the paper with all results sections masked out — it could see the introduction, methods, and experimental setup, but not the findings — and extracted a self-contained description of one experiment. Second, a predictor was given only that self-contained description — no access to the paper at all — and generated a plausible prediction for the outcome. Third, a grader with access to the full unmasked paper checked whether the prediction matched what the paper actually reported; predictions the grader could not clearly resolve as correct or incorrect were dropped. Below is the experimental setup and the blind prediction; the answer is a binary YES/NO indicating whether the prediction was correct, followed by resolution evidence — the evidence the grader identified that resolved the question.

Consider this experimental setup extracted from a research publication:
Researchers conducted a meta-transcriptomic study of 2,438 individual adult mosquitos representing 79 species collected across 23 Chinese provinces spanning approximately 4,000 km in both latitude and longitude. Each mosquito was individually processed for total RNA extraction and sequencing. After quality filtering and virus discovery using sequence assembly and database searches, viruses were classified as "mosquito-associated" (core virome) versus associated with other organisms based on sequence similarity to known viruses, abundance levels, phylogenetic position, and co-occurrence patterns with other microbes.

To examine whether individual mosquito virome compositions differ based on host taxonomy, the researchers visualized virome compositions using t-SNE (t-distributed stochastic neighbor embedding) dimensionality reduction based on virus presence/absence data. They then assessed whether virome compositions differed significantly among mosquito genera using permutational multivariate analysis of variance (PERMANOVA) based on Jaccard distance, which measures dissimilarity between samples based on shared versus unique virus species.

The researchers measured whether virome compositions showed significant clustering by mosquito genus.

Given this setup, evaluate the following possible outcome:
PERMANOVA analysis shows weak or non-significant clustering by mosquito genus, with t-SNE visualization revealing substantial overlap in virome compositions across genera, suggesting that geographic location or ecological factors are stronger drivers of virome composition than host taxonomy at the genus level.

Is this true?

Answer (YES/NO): NO